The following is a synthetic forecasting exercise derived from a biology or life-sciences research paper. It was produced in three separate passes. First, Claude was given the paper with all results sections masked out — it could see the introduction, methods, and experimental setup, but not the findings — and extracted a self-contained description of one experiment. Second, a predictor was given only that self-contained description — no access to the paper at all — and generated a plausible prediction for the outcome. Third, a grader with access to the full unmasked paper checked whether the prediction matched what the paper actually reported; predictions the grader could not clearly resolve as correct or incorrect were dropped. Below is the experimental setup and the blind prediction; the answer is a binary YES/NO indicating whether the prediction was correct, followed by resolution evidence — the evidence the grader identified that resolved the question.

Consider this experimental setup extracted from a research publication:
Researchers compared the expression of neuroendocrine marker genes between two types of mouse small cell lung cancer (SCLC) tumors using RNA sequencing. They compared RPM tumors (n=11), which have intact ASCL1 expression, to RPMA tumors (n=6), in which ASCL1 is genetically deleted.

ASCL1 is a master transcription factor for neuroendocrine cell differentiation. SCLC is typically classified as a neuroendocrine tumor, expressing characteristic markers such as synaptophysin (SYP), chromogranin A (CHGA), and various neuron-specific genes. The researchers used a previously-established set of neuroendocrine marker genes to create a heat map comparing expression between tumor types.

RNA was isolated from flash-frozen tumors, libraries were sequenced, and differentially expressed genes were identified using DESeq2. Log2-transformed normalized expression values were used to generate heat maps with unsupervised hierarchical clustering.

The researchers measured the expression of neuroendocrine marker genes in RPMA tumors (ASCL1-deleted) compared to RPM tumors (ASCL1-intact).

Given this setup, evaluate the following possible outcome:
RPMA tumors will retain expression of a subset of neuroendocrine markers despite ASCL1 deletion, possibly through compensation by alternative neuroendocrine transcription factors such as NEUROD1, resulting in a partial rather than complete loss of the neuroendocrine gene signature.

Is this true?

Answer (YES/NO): NO